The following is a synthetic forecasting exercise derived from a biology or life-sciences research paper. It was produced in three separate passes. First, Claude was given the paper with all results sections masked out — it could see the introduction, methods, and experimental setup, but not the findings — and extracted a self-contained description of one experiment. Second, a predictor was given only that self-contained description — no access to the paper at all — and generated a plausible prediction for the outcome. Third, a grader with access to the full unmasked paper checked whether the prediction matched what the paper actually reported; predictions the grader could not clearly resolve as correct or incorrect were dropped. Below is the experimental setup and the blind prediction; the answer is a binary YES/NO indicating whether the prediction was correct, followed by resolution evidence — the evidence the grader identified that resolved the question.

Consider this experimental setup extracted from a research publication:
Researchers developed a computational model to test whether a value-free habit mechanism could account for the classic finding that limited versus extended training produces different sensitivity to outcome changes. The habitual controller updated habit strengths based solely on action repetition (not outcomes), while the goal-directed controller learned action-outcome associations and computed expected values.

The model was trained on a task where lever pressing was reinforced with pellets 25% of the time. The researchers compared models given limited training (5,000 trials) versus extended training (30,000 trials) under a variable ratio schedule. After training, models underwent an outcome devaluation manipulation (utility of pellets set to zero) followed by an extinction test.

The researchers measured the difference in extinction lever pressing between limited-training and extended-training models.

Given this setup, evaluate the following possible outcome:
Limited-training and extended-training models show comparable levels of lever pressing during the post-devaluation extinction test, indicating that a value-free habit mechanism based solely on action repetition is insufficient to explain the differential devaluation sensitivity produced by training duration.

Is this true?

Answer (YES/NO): NO